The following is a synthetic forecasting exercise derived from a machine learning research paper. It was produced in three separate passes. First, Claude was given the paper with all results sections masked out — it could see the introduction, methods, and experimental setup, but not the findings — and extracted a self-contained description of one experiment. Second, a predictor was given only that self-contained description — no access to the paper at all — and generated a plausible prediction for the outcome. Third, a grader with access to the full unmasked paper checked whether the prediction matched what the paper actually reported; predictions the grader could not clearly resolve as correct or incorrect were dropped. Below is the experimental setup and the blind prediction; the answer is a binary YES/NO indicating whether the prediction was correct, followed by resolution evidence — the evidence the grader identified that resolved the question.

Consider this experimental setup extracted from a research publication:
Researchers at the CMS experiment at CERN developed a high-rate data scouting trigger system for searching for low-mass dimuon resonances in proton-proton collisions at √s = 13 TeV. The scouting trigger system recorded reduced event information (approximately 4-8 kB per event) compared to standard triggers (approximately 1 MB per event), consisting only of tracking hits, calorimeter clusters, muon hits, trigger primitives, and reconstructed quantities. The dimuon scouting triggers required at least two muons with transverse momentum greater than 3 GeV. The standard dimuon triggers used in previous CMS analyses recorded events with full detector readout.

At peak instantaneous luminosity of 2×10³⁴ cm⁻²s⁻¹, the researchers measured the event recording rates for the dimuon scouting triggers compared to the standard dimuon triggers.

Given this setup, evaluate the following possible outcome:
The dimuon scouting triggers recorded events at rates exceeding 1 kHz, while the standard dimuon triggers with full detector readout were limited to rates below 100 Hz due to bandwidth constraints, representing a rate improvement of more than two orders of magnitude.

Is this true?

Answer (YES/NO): NO